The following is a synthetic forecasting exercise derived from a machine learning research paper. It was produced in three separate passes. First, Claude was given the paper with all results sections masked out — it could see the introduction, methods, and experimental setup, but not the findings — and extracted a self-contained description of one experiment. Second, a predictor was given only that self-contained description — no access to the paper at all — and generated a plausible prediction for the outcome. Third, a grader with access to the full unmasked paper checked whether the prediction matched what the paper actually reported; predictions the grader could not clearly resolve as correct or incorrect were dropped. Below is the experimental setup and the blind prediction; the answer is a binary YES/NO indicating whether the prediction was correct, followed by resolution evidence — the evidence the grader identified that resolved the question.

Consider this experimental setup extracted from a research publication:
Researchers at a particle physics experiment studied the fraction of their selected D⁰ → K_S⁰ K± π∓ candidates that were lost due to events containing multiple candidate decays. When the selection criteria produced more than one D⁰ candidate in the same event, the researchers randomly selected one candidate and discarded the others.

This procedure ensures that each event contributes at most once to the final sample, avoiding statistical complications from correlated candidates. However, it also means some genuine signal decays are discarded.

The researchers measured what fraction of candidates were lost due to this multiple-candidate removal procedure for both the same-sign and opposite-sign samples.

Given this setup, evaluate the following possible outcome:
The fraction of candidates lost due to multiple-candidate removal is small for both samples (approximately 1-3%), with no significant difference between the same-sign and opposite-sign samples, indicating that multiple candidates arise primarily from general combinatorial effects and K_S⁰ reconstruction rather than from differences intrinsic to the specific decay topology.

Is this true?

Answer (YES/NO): NO